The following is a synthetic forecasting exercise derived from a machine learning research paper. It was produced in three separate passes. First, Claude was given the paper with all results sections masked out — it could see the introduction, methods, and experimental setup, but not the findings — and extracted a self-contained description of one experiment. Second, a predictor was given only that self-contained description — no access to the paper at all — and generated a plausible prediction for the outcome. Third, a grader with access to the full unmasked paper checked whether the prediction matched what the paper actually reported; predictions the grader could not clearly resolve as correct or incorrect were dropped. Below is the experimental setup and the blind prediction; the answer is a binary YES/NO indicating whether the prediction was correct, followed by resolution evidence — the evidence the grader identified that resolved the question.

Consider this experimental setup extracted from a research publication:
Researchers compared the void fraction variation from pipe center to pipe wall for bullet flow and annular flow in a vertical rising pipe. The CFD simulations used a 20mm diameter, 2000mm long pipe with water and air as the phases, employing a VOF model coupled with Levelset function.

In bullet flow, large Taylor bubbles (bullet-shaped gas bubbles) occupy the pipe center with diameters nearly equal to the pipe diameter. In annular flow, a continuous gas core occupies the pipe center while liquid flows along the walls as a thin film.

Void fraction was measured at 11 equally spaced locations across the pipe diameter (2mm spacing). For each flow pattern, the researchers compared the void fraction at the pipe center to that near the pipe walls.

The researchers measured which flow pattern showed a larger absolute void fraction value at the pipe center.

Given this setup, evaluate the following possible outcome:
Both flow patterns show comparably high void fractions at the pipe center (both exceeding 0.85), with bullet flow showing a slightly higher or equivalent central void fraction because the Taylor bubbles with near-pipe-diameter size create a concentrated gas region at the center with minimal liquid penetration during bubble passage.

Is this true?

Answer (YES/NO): NO